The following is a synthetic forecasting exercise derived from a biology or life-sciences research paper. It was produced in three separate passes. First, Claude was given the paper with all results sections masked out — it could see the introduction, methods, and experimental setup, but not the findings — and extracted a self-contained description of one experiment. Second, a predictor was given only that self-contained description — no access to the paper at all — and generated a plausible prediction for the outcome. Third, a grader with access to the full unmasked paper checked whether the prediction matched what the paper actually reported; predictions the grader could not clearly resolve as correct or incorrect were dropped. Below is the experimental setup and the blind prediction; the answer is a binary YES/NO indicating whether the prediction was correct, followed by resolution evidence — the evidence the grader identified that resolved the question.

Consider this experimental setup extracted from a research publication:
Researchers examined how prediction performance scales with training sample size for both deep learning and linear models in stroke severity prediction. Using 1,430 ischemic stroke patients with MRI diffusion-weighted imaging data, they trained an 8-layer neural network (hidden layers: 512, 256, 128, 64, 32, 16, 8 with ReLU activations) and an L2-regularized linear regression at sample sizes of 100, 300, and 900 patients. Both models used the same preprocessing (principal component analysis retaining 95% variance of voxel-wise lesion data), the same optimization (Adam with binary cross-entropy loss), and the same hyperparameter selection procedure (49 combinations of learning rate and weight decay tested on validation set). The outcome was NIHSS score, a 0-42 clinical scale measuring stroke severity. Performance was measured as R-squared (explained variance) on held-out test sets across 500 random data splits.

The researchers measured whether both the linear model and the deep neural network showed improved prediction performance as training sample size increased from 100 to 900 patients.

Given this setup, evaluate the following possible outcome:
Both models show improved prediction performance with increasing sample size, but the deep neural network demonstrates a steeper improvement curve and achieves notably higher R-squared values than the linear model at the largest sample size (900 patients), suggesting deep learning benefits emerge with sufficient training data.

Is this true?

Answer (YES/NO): YES